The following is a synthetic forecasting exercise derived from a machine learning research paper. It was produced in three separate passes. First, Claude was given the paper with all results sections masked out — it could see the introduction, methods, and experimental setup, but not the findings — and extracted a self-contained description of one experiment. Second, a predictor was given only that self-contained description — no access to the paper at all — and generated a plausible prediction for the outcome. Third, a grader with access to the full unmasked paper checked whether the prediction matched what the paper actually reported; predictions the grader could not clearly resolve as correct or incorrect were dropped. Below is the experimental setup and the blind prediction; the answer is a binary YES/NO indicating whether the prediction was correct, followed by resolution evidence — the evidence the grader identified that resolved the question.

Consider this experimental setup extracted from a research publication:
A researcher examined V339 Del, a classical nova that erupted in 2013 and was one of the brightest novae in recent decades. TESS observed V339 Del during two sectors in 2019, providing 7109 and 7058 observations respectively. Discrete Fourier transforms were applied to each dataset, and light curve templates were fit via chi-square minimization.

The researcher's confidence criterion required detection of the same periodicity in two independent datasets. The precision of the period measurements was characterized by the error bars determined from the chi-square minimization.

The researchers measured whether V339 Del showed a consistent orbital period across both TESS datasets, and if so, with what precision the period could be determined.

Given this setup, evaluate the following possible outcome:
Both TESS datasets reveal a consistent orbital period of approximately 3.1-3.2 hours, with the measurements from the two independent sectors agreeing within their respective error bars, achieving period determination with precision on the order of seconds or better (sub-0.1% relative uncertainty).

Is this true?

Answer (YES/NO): NO